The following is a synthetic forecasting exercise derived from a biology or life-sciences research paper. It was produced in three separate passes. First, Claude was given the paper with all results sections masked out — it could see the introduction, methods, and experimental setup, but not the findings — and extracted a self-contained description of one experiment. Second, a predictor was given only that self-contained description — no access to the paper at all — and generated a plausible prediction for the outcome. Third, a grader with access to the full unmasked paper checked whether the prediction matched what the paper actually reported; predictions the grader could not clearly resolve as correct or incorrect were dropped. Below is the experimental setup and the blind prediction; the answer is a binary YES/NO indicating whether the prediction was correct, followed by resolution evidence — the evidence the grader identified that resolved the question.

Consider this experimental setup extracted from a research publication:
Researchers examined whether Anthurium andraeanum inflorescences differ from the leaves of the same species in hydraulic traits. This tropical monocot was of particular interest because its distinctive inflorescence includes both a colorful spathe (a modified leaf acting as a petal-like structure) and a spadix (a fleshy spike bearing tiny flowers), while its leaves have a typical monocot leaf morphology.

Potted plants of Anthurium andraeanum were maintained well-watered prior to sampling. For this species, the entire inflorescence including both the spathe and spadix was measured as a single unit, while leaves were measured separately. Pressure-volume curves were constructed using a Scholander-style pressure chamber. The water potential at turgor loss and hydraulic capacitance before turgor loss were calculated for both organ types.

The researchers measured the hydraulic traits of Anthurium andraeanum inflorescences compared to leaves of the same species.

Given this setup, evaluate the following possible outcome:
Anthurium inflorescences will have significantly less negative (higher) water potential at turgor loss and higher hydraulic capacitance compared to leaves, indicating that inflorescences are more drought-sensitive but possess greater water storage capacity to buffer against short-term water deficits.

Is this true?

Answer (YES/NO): NO